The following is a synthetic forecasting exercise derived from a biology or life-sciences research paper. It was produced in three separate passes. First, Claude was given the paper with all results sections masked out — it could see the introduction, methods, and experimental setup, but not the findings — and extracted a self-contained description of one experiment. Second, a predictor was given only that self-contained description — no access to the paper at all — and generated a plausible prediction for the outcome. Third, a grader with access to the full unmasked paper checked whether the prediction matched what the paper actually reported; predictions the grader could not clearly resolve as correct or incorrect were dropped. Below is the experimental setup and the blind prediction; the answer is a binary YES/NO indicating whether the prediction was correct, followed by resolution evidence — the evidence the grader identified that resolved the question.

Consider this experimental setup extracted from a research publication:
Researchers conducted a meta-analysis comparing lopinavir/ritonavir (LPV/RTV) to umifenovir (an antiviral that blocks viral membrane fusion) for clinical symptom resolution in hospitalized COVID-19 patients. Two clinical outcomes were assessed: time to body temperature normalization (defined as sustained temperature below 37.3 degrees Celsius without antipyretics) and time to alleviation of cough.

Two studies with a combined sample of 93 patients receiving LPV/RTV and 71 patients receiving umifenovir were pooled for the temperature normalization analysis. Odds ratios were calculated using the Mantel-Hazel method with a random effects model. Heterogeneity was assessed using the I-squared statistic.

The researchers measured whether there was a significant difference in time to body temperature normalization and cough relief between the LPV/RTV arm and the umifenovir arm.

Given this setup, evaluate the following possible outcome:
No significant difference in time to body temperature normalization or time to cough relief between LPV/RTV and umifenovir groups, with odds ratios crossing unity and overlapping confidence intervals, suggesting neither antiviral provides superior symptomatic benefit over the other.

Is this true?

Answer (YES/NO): NO